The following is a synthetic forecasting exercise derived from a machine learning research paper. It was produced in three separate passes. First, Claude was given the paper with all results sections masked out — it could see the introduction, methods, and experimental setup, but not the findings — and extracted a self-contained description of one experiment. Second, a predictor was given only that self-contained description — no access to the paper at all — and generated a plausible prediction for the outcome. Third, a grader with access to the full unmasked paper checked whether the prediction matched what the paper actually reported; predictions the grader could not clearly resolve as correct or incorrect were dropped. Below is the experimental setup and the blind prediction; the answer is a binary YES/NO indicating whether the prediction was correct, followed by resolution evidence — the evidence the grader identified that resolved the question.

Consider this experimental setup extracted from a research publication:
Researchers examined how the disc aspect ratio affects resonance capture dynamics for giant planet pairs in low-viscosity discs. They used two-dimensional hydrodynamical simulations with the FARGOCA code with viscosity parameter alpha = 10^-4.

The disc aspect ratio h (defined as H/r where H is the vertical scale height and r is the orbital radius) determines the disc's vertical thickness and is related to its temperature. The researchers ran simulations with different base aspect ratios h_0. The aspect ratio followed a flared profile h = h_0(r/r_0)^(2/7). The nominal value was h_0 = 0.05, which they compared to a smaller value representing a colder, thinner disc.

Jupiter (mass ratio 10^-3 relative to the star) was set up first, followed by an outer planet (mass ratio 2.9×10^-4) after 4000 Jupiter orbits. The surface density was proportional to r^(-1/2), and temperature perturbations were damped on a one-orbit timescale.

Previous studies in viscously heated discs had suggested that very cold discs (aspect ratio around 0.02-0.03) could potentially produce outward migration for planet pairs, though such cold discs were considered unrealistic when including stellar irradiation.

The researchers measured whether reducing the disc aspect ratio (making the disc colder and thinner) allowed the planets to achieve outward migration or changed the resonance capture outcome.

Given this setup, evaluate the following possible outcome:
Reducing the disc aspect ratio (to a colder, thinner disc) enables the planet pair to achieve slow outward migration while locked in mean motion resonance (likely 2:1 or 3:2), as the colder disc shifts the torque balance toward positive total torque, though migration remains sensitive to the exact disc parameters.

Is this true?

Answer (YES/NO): NO